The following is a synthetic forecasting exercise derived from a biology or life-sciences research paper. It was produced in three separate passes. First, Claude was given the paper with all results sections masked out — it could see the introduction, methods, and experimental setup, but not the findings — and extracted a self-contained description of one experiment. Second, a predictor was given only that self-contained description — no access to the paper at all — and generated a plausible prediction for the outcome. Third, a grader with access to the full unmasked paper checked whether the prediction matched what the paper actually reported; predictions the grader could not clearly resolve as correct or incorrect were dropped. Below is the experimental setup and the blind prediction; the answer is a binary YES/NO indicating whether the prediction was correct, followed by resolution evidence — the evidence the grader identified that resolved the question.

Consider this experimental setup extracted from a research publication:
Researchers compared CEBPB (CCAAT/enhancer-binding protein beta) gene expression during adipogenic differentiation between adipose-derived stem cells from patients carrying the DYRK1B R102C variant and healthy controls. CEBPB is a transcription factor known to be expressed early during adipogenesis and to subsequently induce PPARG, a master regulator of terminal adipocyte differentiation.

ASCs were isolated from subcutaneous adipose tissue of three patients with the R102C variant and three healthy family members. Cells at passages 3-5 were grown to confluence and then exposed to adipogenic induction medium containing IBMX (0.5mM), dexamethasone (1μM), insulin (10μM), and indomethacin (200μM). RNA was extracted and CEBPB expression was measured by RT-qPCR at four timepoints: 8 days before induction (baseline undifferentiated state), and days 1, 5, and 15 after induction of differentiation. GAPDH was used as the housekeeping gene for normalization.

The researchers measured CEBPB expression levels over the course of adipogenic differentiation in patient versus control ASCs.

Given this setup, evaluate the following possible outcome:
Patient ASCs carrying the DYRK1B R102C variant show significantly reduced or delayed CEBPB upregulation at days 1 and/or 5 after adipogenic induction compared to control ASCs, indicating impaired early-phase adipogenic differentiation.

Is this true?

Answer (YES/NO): NO